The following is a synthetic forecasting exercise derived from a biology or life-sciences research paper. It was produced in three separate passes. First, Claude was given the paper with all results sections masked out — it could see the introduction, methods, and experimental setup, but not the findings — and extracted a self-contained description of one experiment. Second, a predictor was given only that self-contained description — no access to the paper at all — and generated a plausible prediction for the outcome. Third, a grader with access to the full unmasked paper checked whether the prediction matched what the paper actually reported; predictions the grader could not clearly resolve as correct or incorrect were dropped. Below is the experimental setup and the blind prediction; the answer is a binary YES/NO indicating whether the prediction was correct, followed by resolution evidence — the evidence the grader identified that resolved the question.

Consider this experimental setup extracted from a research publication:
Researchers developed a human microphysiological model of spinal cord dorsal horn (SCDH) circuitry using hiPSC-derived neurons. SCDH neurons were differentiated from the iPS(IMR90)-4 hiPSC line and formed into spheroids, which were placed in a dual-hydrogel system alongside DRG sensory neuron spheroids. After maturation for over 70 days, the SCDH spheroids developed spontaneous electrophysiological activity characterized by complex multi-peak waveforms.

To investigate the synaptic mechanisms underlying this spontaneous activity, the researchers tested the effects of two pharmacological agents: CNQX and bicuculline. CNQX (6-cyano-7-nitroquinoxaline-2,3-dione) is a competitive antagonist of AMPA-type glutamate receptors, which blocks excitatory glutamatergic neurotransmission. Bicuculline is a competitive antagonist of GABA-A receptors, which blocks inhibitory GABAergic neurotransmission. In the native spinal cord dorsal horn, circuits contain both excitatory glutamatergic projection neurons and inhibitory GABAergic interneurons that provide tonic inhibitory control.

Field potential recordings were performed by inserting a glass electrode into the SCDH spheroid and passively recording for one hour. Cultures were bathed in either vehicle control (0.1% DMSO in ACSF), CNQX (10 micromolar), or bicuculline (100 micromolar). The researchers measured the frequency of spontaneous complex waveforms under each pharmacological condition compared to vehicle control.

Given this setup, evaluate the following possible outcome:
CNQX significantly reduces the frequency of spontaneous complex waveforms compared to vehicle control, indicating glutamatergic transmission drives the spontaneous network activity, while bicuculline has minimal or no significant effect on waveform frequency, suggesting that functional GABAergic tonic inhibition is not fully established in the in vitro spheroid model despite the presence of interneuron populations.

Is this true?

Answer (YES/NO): NO